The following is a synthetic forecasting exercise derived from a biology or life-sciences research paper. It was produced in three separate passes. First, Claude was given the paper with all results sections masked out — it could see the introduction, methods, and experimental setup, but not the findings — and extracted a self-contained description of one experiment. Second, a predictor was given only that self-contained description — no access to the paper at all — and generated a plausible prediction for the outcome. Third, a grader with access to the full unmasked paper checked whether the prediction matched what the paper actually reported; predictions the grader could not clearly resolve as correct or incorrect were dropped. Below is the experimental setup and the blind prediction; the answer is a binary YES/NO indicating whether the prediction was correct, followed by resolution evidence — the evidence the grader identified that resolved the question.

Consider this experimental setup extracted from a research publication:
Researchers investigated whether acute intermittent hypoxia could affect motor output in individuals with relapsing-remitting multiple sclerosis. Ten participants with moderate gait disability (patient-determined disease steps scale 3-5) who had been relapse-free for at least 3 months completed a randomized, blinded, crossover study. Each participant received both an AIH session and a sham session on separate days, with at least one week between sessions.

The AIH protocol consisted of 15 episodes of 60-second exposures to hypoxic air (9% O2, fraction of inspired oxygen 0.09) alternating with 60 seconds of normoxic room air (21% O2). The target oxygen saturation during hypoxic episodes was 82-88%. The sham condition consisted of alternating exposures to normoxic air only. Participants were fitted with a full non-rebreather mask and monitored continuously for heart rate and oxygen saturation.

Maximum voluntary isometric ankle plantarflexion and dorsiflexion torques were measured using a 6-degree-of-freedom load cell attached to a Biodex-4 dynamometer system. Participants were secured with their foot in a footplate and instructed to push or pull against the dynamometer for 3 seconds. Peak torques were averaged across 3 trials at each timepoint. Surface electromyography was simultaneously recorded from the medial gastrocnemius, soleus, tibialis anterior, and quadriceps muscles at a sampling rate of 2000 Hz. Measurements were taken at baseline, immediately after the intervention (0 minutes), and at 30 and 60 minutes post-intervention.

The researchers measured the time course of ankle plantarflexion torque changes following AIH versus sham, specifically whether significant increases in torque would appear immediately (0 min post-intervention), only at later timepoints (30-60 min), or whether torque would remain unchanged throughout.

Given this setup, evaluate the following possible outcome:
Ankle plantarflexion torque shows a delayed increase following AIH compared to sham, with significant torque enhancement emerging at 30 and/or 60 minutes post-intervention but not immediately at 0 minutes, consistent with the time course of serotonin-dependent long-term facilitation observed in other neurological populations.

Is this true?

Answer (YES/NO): NO